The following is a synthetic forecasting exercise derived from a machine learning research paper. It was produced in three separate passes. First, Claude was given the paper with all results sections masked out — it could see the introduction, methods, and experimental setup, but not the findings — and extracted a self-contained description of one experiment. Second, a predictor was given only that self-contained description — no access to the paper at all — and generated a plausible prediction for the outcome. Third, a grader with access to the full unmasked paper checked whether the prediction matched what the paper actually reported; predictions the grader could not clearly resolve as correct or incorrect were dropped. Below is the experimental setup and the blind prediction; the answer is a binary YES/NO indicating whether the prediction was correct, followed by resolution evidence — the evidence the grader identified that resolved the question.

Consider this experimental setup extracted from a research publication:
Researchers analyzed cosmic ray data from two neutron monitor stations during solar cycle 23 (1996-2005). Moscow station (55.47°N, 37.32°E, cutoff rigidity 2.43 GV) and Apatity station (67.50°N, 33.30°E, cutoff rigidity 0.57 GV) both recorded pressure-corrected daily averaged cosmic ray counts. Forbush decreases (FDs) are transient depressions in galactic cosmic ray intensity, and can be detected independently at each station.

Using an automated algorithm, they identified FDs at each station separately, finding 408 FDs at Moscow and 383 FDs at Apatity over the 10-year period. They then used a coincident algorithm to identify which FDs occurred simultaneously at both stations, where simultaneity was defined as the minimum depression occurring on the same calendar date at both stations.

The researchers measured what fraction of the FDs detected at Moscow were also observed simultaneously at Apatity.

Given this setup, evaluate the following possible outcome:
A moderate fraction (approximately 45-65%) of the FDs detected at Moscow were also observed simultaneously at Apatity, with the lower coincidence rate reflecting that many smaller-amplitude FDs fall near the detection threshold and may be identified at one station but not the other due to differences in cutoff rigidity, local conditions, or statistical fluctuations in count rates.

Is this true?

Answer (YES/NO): YES